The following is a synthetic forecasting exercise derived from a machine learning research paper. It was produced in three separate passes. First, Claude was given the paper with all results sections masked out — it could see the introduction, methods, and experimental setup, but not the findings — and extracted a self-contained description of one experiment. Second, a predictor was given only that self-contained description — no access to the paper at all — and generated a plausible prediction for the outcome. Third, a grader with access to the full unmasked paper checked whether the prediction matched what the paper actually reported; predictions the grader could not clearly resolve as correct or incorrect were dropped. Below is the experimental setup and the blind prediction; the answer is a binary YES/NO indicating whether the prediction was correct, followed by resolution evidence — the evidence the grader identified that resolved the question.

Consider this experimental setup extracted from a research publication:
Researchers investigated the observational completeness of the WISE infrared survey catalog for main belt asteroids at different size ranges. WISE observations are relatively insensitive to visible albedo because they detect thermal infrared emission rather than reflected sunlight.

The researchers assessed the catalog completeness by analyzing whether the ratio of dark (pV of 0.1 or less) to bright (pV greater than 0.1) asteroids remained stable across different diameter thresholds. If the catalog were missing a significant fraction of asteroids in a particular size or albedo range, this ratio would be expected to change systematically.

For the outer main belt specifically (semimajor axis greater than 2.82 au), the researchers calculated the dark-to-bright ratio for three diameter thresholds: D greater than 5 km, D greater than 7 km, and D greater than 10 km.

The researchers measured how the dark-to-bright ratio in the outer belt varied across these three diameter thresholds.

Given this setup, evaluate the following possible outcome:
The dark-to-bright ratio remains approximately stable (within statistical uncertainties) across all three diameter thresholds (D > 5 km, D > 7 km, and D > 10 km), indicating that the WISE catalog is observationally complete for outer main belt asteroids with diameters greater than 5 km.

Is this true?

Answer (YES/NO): NO